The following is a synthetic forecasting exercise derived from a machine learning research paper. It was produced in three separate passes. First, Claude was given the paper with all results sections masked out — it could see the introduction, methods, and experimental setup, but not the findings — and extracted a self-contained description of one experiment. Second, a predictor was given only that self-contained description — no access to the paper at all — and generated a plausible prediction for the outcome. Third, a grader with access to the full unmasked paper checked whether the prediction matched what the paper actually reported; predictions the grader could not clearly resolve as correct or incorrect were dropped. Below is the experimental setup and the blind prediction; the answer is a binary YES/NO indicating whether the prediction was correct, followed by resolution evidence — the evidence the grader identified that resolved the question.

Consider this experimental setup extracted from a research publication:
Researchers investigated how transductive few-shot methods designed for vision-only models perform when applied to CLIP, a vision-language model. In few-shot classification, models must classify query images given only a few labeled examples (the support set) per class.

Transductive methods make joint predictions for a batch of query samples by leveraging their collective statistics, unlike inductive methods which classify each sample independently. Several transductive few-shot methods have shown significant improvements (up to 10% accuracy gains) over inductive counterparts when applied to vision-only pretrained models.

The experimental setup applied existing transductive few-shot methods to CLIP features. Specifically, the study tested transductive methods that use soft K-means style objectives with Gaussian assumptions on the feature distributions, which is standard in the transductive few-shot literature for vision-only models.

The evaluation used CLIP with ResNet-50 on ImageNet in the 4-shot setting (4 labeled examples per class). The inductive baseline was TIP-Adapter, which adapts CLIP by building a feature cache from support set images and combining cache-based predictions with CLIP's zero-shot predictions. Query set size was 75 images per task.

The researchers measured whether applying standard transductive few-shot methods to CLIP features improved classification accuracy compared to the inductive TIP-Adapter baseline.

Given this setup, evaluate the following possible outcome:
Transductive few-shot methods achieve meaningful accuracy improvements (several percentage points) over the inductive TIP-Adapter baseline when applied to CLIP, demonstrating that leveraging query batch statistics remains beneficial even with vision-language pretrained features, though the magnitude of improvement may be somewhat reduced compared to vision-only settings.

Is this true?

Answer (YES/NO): NO